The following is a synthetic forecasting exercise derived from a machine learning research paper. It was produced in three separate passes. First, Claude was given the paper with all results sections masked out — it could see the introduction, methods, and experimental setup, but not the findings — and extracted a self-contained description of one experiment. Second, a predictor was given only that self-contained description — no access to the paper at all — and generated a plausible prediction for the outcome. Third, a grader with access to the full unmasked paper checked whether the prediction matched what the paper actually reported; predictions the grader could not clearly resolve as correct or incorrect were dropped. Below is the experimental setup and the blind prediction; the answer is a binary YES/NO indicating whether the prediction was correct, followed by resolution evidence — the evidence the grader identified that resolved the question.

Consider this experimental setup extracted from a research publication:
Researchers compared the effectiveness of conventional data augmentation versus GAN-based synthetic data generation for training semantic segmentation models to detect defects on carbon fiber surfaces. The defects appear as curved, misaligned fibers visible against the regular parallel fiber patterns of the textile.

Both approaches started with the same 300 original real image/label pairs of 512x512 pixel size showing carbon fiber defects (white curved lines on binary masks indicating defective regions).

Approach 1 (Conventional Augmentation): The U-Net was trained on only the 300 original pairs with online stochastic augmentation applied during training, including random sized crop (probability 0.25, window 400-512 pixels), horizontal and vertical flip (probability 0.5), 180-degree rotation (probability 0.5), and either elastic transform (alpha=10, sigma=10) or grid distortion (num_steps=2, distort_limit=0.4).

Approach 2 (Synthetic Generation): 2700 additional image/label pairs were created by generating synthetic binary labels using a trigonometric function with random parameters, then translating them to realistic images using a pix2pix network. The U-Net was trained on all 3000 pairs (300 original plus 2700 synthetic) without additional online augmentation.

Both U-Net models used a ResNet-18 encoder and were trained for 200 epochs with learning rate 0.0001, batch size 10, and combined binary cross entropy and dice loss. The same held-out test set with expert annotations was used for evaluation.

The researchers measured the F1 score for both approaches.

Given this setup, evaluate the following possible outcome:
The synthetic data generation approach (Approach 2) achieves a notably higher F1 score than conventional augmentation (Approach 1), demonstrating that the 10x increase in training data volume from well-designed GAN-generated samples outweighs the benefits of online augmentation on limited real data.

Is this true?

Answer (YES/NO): NO